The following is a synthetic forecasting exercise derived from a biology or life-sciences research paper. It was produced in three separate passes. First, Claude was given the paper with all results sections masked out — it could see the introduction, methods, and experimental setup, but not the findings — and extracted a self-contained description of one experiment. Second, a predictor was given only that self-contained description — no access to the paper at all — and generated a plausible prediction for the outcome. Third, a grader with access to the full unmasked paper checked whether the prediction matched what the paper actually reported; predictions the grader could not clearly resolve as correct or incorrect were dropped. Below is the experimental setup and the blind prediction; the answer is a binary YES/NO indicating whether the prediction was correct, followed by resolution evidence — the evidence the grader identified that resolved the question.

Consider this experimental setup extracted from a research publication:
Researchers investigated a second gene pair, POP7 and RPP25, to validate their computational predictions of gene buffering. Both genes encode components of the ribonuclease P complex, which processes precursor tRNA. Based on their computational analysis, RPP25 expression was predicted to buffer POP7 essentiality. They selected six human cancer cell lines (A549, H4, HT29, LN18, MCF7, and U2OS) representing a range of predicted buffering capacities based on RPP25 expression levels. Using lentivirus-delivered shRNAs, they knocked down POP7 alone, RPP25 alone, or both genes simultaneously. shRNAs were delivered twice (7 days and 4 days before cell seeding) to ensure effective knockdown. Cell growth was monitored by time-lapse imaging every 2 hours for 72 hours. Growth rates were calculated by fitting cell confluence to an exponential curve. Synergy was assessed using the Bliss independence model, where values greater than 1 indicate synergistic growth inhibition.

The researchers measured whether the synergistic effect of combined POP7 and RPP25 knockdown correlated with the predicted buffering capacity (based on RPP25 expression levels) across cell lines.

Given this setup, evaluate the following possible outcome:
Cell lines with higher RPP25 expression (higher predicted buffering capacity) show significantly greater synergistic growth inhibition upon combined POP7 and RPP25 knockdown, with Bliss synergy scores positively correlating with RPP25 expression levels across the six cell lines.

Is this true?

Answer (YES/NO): NO